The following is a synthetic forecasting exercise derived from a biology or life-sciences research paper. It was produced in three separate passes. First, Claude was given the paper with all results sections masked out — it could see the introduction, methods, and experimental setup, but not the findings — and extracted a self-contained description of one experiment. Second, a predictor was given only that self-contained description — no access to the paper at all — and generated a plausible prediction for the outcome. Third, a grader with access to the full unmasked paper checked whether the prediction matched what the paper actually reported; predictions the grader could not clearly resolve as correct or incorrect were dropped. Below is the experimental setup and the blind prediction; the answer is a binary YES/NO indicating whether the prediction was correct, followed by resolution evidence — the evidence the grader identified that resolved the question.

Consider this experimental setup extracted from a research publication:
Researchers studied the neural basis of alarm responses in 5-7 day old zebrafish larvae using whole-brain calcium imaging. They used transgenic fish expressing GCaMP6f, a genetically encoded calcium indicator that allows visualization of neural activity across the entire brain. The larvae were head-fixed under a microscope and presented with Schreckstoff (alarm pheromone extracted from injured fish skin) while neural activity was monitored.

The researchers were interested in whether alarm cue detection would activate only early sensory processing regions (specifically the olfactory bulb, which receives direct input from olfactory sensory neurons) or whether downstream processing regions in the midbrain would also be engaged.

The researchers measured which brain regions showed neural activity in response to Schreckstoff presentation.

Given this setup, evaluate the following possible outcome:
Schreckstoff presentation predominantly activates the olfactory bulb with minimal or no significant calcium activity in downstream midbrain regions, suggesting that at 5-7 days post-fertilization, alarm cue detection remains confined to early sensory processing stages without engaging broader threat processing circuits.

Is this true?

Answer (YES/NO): NO